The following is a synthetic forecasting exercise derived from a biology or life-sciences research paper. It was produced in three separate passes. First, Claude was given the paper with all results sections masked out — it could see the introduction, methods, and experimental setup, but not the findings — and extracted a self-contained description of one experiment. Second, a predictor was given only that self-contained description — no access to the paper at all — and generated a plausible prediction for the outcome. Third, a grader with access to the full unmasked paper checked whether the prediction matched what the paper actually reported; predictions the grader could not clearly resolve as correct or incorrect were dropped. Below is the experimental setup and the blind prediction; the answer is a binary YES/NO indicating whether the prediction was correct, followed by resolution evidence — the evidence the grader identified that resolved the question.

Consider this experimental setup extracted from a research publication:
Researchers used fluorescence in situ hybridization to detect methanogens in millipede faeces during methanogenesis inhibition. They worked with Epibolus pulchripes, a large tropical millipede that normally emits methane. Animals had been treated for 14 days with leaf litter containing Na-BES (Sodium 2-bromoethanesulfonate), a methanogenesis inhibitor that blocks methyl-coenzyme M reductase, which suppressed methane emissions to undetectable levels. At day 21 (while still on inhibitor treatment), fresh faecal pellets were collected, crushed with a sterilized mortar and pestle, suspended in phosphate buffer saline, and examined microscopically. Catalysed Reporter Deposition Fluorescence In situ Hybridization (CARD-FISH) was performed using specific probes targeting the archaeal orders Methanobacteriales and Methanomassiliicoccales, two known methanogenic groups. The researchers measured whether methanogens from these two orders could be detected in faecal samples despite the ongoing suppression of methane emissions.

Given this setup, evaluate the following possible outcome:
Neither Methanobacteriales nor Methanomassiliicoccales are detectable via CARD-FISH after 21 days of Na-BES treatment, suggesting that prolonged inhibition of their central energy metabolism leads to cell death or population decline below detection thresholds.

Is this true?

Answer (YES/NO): NO